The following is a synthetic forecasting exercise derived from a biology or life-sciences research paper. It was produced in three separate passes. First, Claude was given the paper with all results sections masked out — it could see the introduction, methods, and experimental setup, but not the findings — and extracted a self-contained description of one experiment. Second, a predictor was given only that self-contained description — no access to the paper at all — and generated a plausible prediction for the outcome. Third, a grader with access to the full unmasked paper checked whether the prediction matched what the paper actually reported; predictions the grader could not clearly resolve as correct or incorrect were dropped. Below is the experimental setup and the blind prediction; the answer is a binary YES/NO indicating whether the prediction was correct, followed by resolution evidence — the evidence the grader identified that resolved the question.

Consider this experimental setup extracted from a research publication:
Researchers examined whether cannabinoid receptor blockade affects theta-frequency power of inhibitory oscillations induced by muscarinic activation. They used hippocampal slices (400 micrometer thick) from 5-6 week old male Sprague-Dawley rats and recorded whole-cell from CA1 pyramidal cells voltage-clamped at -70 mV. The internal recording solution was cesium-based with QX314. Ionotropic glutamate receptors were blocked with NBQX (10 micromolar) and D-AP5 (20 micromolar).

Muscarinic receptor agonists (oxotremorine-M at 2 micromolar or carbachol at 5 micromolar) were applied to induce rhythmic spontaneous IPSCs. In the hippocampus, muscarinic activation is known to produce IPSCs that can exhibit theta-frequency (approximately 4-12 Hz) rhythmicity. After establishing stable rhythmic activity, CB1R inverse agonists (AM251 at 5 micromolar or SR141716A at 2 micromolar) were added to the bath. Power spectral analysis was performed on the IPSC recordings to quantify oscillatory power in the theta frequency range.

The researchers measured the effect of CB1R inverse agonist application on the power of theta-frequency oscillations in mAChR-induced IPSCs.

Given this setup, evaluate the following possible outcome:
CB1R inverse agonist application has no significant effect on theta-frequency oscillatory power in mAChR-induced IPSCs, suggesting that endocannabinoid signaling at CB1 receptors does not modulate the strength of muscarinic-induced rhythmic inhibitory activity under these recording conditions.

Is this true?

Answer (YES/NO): NO